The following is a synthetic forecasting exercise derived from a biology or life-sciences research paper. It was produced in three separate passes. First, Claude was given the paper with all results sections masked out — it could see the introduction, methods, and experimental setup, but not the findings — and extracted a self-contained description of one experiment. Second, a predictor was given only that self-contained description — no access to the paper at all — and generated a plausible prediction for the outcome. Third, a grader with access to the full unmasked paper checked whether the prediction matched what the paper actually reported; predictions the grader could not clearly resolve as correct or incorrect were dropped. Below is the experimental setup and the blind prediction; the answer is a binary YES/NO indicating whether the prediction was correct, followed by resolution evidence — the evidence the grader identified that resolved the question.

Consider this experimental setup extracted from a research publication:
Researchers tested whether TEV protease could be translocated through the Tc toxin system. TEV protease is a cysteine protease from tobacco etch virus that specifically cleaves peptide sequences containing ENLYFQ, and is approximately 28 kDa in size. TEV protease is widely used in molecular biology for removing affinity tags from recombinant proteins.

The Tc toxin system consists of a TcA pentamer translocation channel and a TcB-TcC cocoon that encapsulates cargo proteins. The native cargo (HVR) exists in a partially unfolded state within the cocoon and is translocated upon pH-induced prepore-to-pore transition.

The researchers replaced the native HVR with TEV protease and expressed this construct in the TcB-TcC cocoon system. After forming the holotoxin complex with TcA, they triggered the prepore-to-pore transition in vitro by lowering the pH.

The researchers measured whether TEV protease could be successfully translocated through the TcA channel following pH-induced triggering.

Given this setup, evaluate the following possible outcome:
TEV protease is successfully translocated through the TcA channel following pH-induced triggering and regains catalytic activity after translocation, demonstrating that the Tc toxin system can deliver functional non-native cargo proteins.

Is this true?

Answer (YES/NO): NO